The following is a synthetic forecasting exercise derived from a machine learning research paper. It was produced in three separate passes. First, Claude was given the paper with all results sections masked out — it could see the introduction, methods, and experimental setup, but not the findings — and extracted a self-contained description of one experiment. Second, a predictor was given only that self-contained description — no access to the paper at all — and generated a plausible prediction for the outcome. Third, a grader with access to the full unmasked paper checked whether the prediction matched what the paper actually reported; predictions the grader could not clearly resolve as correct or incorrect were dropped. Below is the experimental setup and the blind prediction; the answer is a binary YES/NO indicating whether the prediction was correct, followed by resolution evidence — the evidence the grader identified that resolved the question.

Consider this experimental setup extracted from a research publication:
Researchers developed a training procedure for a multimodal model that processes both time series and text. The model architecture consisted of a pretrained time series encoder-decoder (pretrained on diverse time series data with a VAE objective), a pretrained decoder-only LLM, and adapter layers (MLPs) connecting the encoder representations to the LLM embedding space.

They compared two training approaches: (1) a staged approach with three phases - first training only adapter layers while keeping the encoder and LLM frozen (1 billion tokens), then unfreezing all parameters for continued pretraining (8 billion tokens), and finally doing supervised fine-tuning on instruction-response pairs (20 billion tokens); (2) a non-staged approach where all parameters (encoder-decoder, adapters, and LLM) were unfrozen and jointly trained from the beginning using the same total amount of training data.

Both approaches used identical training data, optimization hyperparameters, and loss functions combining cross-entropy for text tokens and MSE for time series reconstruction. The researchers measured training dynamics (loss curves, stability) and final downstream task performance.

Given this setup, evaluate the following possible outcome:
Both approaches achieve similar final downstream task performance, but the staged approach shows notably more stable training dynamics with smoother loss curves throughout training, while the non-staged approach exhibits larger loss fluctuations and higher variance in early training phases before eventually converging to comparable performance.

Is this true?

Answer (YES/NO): NO